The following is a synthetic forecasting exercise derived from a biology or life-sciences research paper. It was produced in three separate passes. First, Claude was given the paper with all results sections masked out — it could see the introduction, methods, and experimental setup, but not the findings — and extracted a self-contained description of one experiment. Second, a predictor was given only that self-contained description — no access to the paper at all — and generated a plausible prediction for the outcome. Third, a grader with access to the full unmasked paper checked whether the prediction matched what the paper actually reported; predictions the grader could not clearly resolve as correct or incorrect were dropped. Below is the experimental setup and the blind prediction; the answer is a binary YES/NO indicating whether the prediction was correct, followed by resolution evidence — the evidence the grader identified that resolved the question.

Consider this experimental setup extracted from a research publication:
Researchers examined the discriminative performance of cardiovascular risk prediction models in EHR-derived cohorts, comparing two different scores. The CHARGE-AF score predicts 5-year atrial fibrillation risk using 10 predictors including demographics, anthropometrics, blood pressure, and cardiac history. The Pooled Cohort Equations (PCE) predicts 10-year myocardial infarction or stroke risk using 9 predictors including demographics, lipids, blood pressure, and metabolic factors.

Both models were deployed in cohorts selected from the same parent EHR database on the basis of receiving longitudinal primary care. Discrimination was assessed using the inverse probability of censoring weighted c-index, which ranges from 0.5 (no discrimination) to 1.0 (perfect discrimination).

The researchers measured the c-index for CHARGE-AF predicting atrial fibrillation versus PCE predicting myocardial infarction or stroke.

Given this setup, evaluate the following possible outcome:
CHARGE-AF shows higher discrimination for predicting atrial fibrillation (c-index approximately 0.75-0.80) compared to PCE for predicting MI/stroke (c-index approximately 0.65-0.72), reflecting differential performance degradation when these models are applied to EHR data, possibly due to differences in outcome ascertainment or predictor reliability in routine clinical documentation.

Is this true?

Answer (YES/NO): NO